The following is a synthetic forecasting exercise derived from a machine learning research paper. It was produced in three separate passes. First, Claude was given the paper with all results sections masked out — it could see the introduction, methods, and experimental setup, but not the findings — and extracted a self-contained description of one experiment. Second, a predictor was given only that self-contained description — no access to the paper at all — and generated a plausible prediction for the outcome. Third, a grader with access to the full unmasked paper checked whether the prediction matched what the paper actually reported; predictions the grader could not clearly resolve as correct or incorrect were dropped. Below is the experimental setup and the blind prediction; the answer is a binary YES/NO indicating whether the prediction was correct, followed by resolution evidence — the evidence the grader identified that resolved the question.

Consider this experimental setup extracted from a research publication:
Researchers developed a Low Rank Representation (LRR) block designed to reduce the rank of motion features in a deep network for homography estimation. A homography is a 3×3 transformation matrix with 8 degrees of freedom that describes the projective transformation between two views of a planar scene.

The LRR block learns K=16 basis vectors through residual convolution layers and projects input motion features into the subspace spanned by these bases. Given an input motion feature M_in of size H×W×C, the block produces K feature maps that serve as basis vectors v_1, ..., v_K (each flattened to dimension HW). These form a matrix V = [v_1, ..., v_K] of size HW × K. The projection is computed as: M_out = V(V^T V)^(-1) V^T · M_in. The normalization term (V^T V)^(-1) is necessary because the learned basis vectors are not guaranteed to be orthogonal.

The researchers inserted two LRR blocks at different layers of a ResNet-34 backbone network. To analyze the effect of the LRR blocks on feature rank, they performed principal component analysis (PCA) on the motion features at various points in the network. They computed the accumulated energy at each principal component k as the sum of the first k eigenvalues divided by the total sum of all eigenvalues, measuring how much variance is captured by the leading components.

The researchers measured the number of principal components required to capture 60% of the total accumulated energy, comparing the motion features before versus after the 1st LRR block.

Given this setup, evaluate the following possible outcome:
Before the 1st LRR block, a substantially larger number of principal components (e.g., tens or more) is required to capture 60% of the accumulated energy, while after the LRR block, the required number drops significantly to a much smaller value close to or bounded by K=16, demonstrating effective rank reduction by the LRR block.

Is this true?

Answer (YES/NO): YES